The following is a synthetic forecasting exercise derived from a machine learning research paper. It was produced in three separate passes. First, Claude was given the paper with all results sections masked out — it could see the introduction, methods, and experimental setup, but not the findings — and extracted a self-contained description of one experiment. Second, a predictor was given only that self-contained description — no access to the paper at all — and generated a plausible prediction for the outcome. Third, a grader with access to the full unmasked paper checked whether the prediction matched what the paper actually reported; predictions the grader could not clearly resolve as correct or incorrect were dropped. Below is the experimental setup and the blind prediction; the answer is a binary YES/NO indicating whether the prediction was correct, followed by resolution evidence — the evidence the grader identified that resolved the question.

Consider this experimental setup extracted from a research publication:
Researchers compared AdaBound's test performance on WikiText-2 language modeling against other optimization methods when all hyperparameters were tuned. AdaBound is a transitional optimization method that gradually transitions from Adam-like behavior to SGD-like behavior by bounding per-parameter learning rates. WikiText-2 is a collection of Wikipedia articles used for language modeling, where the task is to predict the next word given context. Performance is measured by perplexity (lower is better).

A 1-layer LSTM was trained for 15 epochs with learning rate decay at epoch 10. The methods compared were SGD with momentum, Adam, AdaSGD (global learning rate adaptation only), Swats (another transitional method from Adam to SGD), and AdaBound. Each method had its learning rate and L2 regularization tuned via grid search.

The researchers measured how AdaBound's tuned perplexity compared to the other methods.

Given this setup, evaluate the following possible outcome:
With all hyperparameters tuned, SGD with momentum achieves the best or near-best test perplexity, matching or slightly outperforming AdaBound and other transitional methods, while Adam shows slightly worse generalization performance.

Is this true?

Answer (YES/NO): NO